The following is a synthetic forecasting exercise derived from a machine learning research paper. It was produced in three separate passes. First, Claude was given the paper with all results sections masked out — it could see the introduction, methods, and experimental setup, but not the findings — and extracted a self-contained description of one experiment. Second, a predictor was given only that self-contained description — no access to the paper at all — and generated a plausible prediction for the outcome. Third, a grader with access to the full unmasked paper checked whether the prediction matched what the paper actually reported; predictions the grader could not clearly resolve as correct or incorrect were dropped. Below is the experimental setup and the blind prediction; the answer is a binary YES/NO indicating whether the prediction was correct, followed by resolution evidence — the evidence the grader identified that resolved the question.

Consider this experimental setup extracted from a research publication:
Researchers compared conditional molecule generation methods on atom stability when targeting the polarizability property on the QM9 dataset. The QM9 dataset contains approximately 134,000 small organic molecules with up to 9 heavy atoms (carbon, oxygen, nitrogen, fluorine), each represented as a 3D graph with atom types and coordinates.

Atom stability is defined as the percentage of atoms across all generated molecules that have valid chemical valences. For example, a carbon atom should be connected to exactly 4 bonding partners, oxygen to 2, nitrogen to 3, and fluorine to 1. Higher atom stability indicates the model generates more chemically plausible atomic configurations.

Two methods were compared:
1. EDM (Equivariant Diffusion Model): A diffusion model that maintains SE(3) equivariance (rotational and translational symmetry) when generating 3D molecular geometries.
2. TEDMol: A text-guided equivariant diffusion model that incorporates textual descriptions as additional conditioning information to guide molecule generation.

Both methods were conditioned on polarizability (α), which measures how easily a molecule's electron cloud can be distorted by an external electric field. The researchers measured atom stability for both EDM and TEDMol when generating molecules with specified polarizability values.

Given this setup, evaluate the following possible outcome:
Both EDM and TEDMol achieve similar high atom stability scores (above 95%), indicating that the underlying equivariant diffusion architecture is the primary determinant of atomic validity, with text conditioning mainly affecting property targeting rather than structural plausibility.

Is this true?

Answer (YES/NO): NO